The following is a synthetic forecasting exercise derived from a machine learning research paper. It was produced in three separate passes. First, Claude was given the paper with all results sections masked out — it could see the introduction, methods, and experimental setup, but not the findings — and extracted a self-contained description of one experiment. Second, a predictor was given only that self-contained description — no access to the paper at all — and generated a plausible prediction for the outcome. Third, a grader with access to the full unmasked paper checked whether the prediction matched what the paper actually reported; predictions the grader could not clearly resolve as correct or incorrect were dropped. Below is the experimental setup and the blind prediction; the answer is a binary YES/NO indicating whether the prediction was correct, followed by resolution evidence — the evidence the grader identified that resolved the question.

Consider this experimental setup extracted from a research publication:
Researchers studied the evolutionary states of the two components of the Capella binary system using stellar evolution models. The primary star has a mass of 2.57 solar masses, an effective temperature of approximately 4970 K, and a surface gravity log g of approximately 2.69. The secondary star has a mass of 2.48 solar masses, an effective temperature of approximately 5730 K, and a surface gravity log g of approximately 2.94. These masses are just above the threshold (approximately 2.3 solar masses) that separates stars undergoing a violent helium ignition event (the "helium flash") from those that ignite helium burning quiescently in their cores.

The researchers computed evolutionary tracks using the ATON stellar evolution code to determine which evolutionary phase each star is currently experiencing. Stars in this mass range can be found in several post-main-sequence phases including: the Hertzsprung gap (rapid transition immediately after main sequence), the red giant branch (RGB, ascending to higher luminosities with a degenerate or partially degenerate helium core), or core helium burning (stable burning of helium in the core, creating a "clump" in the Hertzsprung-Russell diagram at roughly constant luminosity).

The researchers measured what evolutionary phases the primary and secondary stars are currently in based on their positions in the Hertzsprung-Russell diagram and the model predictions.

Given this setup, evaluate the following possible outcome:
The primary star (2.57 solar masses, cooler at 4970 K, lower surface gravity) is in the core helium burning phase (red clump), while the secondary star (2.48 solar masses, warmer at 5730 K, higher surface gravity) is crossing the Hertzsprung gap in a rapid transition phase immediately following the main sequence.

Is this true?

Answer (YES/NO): NO